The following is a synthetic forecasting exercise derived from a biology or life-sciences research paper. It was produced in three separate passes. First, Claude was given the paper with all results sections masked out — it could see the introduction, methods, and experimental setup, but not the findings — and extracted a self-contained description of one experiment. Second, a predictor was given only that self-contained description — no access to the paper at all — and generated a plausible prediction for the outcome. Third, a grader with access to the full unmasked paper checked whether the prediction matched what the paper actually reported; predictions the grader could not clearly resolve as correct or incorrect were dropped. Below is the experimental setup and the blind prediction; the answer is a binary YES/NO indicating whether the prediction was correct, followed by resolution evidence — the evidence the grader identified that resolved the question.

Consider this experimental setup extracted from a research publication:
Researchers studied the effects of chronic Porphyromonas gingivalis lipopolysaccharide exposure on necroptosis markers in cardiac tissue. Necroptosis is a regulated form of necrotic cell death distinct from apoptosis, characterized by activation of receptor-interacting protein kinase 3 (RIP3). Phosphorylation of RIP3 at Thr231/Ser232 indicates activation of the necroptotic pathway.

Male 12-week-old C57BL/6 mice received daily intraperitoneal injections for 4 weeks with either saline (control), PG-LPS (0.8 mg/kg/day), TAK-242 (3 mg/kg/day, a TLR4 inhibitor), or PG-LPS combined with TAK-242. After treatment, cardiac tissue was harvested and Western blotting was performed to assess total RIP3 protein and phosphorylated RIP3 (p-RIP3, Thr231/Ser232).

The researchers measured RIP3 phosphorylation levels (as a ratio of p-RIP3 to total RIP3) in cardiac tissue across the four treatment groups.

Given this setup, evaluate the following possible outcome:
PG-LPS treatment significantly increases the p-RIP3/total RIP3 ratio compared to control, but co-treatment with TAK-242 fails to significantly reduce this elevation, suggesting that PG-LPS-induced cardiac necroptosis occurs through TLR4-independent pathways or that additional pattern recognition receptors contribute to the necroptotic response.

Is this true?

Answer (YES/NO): NO